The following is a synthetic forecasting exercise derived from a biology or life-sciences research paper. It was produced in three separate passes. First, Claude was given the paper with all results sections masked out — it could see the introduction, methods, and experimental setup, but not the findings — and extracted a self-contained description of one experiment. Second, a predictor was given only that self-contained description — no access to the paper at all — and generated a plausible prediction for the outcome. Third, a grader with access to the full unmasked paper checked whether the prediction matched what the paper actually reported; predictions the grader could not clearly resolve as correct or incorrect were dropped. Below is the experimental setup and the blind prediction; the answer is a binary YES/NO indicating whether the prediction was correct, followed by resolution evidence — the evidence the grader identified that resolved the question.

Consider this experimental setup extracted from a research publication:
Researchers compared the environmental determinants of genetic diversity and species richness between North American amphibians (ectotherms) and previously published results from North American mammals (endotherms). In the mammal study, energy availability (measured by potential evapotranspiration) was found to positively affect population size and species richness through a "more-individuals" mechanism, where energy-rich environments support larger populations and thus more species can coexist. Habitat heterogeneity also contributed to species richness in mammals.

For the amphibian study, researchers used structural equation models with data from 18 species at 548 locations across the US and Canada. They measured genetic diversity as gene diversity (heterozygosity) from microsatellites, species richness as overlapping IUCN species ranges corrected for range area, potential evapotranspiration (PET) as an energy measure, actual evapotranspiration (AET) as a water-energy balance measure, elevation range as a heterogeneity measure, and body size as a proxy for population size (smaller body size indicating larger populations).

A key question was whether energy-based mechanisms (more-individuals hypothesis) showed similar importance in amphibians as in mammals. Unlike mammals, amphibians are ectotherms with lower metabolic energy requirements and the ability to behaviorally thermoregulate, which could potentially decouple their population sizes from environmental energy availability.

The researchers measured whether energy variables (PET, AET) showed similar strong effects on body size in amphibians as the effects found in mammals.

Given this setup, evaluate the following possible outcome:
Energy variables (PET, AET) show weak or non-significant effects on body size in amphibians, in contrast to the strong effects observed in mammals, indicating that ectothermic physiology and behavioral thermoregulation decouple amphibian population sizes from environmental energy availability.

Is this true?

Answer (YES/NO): NO